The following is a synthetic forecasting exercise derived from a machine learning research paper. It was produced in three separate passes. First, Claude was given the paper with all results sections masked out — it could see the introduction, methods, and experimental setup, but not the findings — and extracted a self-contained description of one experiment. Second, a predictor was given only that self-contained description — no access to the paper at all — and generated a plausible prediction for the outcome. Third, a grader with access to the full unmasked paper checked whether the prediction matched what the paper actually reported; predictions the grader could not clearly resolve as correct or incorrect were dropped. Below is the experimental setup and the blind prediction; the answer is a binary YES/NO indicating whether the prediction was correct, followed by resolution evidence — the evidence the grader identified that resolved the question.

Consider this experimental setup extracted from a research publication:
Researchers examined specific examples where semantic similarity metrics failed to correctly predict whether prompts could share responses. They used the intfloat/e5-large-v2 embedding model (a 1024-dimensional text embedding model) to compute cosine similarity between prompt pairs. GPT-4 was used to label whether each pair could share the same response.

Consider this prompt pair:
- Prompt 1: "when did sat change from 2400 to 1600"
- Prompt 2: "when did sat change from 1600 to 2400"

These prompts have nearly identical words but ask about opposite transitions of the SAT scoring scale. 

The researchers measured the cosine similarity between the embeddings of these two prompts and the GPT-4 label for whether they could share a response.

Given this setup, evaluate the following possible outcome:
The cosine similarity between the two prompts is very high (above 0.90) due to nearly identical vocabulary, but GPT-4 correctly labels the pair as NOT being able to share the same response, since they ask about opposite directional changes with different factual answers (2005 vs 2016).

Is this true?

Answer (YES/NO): YES